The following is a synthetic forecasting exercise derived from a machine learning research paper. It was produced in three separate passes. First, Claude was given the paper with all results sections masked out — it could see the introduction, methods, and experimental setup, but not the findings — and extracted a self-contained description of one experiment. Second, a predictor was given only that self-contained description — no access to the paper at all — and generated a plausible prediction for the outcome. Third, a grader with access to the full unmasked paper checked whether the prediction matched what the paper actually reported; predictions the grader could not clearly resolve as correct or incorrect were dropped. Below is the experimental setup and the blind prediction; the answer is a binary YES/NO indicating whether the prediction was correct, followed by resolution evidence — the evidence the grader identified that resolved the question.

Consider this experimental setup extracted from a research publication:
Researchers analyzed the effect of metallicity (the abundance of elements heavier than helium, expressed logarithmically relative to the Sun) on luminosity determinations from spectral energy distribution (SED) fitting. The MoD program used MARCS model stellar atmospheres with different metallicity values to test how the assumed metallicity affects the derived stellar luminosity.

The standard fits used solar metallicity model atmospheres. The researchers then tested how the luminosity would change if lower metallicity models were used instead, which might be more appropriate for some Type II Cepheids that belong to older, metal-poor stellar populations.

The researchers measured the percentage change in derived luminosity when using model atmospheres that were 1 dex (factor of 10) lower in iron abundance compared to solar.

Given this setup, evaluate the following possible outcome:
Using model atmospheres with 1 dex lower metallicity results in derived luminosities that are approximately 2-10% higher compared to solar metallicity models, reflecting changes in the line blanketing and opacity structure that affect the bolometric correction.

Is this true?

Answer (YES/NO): YES